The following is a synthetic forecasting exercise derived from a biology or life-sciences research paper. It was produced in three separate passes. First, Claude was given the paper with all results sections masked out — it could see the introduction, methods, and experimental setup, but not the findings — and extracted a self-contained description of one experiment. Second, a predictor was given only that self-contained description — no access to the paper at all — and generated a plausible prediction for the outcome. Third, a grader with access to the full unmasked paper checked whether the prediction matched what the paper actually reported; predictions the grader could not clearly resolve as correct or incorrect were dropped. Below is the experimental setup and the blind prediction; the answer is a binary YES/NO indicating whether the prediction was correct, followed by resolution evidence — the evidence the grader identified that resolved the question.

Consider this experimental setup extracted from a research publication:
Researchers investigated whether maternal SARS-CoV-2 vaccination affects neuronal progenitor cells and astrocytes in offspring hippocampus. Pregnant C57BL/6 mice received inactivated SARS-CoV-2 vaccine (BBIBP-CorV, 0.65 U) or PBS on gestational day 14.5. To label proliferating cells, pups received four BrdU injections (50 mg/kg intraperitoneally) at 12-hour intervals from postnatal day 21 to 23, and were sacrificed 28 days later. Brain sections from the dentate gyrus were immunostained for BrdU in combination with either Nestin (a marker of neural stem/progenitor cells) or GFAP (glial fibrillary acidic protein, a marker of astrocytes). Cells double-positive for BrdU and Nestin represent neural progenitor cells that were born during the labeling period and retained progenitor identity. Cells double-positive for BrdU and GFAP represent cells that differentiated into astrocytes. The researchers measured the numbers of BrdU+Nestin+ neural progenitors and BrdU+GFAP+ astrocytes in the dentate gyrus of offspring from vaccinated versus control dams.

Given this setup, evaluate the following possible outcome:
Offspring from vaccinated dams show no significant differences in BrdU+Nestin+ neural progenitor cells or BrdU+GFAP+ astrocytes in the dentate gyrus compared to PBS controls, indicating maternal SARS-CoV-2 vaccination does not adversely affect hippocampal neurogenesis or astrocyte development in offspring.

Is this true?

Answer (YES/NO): NO